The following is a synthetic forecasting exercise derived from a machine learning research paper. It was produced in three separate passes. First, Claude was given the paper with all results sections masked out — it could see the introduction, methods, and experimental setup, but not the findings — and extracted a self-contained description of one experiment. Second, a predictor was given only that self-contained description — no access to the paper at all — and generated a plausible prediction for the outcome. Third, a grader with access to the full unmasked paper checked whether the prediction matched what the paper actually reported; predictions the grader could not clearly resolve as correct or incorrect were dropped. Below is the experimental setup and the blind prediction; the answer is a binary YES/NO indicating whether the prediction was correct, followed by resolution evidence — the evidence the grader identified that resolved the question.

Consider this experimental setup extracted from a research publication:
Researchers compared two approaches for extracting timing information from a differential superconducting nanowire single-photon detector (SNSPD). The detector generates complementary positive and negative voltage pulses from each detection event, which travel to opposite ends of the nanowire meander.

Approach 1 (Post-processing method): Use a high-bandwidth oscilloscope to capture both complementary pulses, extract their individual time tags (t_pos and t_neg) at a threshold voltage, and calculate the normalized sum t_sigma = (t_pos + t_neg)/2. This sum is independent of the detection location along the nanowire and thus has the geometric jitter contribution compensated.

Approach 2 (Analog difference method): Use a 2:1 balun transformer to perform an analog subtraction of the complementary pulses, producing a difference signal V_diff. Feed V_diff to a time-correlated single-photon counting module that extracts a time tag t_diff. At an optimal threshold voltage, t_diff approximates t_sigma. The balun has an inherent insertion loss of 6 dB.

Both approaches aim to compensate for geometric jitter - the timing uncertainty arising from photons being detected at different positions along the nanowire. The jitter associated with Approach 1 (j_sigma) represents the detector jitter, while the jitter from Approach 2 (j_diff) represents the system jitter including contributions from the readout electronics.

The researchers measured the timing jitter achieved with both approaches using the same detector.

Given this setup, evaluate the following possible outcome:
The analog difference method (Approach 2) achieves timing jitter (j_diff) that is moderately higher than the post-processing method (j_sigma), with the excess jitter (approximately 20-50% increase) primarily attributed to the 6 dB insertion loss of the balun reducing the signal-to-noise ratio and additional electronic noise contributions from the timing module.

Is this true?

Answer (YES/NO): NO